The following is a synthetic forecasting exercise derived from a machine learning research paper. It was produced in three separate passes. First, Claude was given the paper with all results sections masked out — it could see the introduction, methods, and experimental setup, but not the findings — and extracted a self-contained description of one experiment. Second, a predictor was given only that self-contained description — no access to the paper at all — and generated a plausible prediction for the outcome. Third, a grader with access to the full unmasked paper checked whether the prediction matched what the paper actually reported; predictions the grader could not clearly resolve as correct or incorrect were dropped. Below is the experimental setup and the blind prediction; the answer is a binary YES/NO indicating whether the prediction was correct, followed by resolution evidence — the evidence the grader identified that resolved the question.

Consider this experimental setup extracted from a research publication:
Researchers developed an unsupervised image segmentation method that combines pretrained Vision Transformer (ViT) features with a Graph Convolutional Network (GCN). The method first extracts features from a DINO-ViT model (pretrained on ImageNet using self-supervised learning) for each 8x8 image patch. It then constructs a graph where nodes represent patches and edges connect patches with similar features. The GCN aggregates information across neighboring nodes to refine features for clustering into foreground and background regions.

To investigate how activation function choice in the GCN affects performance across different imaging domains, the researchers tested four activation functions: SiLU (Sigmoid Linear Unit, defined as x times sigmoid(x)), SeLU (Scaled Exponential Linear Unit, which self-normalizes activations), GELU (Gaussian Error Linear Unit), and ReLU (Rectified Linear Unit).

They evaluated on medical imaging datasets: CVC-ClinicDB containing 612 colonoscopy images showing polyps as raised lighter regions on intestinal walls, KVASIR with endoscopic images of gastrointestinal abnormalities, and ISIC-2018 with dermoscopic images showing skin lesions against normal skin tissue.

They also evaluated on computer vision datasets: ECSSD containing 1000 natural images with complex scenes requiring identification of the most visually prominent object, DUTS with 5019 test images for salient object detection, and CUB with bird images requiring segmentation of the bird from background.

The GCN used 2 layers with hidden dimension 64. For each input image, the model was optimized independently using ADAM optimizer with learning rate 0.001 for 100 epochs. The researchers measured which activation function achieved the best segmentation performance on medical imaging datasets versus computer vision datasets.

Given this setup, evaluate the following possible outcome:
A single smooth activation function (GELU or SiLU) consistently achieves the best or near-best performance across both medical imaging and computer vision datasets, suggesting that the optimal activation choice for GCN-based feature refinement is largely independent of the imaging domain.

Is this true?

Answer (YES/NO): NO